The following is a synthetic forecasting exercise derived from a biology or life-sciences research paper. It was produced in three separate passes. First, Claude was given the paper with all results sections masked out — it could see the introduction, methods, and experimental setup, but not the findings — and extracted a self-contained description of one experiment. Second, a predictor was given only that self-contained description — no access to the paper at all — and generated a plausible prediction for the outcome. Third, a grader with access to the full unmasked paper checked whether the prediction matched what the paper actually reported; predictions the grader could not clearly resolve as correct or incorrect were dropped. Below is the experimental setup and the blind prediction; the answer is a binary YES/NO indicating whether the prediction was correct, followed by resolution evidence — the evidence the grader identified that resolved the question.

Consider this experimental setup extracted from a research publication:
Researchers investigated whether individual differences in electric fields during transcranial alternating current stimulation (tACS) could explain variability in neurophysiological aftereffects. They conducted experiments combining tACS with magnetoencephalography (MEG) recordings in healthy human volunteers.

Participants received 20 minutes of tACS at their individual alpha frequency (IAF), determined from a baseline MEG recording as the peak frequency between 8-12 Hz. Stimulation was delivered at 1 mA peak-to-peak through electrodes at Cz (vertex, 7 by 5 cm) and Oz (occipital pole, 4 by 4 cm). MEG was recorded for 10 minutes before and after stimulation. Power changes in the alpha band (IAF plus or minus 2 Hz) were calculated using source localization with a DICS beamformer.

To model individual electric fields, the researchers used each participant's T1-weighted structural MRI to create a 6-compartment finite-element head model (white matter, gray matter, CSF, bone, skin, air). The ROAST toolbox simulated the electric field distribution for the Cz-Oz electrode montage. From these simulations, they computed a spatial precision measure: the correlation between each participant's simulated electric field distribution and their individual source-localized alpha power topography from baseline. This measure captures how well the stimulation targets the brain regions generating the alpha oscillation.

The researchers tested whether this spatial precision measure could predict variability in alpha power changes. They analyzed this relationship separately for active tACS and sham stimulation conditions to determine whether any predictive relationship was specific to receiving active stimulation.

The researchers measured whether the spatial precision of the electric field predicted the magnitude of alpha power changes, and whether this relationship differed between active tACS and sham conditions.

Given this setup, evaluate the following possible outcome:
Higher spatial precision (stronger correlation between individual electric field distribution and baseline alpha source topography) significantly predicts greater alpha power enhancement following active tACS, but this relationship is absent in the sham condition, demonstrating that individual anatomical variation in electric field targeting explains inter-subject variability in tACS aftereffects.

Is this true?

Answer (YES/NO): YES